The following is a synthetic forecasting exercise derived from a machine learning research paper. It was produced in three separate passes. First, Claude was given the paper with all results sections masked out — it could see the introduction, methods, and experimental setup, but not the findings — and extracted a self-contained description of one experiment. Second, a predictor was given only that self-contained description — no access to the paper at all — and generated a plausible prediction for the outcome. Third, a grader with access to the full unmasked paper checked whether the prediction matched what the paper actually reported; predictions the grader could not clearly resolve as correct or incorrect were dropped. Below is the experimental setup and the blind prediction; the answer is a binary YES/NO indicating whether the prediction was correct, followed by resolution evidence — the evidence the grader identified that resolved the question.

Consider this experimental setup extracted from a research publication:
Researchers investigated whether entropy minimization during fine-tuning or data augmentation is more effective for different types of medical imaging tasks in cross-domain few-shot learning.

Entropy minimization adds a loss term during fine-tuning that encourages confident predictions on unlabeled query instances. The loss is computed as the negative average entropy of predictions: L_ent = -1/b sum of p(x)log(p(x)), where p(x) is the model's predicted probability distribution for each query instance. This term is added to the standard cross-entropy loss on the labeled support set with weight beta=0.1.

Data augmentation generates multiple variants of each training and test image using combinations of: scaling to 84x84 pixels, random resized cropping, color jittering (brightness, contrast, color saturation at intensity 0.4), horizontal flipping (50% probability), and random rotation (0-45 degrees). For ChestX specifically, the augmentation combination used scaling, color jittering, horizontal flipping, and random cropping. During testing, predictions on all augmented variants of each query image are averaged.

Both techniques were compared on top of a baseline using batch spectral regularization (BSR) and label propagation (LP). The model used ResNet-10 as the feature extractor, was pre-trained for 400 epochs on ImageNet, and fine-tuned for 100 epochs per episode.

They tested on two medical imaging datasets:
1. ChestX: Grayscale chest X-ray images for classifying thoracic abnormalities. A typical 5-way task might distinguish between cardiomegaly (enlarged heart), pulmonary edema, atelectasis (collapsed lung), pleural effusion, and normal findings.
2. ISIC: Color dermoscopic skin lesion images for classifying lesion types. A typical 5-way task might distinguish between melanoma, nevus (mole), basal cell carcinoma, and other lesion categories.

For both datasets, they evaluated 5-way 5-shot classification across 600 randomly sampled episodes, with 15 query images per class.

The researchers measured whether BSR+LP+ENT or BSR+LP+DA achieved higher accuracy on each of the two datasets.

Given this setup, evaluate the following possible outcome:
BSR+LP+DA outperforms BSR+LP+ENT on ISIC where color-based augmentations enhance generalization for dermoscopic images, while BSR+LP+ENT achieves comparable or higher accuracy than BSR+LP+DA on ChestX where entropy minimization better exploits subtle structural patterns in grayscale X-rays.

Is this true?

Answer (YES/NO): NO